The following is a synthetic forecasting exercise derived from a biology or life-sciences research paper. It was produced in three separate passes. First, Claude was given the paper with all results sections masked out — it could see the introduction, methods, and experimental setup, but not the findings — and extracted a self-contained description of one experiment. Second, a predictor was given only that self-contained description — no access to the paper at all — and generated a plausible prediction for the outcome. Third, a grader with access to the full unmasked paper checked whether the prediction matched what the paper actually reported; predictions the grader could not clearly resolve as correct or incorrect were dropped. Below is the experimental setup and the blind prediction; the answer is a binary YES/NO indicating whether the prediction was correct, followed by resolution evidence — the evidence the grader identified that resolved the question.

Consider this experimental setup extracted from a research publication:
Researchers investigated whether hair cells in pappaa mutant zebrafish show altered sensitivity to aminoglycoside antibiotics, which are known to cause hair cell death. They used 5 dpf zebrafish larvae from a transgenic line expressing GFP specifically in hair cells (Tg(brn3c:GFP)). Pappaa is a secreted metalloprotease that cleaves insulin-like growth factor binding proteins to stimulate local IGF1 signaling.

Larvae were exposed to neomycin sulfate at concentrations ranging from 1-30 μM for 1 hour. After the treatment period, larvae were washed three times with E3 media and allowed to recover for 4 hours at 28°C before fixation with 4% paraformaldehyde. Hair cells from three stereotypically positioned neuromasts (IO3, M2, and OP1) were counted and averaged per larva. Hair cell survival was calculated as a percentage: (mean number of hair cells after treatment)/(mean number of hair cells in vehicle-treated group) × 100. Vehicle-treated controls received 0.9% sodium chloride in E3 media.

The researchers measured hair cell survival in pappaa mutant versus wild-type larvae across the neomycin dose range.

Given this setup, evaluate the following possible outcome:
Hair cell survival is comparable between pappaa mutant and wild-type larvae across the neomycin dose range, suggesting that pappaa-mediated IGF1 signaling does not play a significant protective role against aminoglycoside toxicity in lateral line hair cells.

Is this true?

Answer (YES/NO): NO